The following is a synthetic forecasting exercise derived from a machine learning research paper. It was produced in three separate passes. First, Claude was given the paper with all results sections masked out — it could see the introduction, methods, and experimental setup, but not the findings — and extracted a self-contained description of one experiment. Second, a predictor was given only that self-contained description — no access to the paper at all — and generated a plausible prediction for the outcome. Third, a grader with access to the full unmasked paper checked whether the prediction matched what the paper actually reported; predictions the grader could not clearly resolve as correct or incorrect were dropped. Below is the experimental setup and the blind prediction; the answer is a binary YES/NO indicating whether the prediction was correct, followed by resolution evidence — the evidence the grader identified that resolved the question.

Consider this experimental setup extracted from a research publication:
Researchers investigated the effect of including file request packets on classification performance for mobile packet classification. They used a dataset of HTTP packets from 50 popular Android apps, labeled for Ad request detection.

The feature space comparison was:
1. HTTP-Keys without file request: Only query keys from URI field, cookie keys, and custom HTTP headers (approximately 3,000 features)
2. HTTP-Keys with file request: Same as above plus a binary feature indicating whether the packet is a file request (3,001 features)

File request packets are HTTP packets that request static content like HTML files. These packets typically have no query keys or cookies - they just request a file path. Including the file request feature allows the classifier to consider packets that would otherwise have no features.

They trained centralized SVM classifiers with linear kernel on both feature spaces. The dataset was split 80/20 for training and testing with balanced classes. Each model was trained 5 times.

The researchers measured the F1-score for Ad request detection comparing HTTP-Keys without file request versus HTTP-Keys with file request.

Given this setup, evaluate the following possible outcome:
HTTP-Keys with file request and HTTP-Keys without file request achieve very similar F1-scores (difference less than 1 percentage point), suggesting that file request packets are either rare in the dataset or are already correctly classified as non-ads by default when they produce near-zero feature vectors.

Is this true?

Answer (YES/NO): NO